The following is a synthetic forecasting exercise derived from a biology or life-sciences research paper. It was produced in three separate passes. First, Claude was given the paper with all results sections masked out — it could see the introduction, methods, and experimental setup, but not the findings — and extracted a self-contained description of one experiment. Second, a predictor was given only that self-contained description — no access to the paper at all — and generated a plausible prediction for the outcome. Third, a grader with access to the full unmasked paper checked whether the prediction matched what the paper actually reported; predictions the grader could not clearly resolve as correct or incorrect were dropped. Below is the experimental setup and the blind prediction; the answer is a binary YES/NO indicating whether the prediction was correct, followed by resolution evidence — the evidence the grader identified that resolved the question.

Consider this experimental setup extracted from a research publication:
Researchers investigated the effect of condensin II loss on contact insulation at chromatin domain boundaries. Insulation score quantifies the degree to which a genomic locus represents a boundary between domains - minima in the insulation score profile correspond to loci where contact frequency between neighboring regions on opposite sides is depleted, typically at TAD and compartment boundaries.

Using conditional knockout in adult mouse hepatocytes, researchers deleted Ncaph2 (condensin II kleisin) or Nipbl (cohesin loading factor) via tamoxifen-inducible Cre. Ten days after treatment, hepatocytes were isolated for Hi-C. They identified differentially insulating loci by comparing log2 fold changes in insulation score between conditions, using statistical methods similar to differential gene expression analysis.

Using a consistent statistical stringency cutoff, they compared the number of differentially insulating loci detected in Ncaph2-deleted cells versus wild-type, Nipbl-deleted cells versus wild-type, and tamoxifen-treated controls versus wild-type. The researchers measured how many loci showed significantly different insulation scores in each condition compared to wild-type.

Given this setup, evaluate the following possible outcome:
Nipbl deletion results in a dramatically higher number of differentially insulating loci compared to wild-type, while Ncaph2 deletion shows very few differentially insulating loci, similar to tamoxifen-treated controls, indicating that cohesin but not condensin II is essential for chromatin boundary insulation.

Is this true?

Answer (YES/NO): YES